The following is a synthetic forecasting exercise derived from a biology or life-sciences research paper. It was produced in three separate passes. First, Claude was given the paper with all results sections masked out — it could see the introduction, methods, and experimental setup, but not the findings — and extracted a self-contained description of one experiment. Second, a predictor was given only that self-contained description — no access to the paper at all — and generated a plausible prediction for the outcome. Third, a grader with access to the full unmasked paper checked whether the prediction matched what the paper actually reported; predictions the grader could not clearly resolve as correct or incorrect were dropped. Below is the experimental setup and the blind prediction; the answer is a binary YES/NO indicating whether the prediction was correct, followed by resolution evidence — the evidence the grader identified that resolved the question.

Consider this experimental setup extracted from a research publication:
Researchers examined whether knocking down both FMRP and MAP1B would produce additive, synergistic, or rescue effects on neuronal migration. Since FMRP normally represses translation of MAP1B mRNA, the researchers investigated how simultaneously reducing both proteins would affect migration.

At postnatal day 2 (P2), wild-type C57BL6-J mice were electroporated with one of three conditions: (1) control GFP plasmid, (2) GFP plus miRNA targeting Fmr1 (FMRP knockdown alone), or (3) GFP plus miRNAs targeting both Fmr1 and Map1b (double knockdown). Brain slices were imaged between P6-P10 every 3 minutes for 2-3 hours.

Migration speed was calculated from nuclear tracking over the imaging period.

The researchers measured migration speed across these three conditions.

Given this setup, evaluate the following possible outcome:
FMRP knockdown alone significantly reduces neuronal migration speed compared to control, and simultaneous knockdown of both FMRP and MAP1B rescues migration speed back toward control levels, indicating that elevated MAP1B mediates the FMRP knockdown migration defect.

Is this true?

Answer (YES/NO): YES